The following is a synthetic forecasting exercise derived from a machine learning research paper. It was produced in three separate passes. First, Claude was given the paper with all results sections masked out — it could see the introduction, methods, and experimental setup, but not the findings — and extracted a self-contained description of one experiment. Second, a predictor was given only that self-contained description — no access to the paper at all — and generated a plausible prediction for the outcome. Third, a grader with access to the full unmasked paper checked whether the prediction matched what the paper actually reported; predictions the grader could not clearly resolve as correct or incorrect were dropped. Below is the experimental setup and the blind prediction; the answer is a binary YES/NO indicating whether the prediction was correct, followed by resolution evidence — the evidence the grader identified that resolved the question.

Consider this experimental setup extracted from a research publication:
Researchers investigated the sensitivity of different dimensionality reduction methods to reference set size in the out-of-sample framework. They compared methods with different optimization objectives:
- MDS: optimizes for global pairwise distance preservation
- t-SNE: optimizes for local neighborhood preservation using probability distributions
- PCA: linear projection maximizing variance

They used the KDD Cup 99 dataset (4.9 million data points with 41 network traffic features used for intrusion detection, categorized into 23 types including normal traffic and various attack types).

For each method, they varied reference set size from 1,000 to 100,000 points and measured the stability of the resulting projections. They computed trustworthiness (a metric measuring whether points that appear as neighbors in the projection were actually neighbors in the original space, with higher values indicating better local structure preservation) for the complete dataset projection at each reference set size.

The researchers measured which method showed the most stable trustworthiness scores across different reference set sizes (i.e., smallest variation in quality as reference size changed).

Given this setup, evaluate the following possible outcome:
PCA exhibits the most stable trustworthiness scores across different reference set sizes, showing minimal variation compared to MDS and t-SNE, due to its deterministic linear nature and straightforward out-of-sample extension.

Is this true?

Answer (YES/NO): YES